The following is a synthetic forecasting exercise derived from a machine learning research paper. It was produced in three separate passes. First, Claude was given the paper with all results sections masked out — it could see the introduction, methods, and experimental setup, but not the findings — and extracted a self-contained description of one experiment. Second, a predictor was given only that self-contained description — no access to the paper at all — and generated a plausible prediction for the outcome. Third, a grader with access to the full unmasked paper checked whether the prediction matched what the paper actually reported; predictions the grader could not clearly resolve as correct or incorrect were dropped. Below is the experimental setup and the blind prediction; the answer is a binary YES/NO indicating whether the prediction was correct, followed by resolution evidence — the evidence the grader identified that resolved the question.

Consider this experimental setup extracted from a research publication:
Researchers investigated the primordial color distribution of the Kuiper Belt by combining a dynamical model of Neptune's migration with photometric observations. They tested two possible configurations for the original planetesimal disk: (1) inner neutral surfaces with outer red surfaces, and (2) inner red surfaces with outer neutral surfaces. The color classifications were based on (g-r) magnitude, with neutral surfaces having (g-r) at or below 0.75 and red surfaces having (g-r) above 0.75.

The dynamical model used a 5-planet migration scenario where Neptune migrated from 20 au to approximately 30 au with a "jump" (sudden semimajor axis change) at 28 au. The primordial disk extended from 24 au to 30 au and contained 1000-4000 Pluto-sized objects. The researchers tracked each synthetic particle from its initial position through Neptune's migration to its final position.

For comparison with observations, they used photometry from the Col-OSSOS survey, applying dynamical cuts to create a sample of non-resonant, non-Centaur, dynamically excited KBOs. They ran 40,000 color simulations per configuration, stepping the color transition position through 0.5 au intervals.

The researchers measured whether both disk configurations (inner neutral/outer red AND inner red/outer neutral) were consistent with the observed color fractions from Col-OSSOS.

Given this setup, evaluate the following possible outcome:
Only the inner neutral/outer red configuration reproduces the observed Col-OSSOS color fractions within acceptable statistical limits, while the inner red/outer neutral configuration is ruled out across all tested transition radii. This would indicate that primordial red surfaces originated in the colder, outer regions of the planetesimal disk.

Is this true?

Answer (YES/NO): NO